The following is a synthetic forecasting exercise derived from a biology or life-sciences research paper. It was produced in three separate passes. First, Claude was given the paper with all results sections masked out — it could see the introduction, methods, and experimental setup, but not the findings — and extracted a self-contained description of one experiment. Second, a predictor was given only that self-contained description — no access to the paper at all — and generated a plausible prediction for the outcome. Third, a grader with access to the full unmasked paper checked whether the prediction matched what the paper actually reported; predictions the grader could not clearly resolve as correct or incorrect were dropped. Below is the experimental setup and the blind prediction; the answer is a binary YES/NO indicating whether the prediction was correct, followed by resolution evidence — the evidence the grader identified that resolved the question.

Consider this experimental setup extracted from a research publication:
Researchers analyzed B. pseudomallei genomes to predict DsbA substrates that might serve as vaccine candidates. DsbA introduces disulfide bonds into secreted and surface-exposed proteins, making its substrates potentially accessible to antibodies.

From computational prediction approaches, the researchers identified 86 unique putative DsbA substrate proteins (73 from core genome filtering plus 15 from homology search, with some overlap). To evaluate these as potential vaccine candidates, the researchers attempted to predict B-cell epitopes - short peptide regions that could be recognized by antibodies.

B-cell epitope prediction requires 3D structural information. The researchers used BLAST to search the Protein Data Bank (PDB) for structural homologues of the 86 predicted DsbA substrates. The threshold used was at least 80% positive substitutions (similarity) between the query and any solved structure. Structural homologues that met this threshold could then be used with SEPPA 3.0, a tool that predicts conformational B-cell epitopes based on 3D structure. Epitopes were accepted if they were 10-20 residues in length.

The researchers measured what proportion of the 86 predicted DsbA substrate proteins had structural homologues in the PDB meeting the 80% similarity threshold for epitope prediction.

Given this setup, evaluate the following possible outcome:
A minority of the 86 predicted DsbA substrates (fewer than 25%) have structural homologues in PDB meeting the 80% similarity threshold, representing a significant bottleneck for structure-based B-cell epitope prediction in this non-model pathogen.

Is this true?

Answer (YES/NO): YES